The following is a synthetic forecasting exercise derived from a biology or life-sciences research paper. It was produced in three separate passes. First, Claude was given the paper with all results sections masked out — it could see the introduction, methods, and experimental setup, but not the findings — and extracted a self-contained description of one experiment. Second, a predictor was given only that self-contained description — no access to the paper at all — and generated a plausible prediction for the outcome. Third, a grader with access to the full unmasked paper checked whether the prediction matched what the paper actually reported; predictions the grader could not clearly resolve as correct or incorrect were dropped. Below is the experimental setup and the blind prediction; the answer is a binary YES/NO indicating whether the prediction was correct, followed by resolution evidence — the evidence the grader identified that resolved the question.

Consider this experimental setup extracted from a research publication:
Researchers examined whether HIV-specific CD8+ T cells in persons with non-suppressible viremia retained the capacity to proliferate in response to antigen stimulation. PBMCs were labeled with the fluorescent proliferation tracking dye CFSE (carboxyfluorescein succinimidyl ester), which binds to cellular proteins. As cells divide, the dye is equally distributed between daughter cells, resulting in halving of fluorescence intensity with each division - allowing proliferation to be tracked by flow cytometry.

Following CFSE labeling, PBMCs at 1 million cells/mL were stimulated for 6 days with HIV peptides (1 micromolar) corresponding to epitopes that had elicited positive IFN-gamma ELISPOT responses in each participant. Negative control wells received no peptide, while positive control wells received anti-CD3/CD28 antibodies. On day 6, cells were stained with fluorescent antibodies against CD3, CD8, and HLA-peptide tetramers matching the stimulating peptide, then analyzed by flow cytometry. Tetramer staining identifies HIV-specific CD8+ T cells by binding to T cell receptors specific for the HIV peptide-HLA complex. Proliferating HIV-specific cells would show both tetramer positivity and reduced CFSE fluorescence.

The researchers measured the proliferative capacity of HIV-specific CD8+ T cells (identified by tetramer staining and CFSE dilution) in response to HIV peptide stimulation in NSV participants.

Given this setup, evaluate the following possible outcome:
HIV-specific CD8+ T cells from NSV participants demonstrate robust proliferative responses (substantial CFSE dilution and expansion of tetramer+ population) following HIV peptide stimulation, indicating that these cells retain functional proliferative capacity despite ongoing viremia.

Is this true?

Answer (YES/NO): NO